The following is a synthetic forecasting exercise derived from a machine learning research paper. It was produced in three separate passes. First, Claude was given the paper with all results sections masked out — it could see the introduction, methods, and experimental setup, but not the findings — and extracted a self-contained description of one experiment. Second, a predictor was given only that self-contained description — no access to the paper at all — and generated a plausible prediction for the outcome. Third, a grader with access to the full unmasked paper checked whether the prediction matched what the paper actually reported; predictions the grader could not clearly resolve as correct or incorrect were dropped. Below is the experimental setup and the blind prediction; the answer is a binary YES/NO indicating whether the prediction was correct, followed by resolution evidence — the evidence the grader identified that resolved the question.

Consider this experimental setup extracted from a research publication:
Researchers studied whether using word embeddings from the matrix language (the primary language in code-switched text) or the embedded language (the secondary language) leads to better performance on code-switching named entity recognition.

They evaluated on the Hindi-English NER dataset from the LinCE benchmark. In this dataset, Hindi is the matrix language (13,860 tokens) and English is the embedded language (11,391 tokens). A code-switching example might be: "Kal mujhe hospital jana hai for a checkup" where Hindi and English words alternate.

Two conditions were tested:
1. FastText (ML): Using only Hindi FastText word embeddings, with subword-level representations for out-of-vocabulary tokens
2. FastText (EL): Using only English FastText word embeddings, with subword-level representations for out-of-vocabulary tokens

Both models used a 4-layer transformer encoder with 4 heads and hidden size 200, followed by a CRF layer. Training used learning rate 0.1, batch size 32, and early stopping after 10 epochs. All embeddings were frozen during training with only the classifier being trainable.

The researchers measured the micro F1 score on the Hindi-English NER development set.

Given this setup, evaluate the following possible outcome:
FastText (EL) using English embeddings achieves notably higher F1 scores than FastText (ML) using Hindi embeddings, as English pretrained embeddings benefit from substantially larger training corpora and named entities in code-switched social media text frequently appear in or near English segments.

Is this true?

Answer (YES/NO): YES